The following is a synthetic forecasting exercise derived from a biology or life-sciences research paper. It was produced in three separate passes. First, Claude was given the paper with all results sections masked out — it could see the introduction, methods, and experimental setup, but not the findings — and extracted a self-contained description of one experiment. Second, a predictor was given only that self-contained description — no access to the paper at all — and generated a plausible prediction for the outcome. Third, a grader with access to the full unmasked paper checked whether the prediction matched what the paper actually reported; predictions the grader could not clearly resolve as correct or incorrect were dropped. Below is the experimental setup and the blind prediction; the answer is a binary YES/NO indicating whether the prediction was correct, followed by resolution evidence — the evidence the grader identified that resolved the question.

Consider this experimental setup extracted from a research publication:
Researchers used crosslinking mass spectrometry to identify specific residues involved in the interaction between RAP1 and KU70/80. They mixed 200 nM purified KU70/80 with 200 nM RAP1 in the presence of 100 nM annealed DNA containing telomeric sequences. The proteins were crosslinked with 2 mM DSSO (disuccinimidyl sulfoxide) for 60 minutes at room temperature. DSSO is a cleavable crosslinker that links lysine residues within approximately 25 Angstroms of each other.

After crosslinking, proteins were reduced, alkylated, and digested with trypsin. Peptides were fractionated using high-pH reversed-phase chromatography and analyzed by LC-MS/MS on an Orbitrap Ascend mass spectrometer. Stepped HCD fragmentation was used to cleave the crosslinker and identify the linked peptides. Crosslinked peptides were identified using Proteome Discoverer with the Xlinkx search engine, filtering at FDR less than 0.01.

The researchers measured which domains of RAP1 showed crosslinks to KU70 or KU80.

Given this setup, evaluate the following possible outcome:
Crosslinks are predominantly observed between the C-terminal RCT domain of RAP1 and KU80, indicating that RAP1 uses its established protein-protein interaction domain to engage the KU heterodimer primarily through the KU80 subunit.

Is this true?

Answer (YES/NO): NO